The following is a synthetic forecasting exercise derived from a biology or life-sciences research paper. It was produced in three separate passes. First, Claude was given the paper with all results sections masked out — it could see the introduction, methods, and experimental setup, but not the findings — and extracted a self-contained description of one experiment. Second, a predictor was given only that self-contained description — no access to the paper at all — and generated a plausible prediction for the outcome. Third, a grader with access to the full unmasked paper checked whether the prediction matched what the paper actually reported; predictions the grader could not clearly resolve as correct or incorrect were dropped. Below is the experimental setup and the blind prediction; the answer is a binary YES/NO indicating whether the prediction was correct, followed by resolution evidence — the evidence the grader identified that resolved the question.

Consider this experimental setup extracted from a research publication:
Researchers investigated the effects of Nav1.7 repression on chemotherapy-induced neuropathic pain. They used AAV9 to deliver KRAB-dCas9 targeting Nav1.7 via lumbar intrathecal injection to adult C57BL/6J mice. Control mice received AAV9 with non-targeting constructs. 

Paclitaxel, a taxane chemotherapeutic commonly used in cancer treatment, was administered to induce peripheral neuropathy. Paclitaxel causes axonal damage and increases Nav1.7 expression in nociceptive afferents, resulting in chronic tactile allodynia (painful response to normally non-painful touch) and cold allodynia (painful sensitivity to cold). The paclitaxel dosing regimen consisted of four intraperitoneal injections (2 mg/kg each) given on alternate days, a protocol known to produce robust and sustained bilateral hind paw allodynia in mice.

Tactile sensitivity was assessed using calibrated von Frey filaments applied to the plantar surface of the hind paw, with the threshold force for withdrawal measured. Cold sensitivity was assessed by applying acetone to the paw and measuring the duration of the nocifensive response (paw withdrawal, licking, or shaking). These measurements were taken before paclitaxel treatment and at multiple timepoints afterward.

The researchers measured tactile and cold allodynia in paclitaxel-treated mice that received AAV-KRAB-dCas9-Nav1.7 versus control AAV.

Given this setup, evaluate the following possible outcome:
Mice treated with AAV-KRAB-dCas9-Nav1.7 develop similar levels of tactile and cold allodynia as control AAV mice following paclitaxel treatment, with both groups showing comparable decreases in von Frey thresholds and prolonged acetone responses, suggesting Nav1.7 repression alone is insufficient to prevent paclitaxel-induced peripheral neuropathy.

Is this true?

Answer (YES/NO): NO